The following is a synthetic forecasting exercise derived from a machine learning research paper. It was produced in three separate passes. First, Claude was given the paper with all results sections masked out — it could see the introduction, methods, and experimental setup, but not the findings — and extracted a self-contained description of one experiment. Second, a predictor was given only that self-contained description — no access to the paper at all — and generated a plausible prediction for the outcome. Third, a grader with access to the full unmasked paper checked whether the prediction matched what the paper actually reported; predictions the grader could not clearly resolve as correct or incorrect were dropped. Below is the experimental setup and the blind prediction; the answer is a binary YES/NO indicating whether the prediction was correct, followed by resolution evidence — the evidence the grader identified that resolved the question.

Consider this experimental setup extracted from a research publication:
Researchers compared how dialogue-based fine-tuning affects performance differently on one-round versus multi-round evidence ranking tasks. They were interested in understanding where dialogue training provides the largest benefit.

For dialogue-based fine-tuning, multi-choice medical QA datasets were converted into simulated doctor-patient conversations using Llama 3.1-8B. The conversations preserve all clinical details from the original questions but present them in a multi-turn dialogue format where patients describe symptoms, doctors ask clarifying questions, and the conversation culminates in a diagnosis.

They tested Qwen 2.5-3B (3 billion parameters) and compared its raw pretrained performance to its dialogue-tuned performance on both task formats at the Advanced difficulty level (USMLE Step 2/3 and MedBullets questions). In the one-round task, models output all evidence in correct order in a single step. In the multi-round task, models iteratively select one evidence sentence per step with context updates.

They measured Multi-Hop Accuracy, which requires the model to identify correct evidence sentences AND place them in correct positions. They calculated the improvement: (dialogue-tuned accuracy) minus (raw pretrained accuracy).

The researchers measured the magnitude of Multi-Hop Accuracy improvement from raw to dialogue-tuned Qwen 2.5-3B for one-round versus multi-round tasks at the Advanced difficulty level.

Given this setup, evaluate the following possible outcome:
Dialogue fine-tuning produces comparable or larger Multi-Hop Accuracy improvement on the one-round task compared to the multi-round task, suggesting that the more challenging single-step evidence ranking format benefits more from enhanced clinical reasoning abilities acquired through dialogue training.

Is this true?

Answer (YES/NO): YES